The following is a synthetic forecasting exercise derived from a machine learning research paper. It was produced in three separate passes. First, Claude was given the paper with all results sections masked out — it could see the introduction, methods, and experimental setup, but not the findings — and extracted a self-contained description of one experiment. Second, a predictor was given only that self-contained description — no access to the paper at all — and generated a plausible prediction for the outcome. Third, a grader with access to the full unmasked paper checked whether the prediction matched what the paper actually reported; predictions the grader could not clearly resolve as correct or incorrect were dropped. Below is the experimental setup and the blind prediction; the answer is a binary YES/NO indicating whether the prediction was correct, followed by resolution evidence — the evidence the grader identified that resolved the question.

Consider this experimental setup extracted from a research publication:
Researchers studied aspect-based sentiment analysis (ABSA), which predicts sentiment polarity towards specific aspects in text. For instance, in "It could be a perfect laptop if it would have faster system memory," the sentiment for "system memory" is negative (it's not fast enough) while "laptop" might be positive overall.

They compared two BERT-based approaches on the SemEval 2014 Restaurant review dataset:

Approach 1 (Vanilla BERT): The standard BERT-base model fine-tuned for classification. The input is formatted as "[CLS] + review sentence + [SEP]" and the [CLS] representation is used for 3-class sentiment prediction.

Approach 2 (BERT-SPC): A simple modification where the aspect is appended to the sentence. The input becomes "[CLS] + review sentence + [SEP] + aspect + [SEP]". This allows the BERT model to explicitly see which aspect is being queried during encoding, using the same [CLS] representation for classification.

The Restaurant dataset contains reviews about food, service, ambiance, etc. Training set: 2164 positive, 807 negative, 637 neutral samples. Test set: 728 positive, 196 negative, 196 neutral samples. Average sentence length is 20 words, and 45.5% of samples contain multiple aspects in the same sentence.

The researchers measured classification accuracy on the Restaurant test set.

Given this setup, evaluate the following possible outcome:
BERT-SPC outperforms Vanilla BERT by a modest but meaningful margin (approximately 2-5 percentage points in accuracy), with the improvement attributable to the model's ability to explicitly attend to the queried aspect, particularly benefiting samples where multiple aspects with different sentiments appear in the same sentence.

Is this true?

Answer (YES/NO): YES